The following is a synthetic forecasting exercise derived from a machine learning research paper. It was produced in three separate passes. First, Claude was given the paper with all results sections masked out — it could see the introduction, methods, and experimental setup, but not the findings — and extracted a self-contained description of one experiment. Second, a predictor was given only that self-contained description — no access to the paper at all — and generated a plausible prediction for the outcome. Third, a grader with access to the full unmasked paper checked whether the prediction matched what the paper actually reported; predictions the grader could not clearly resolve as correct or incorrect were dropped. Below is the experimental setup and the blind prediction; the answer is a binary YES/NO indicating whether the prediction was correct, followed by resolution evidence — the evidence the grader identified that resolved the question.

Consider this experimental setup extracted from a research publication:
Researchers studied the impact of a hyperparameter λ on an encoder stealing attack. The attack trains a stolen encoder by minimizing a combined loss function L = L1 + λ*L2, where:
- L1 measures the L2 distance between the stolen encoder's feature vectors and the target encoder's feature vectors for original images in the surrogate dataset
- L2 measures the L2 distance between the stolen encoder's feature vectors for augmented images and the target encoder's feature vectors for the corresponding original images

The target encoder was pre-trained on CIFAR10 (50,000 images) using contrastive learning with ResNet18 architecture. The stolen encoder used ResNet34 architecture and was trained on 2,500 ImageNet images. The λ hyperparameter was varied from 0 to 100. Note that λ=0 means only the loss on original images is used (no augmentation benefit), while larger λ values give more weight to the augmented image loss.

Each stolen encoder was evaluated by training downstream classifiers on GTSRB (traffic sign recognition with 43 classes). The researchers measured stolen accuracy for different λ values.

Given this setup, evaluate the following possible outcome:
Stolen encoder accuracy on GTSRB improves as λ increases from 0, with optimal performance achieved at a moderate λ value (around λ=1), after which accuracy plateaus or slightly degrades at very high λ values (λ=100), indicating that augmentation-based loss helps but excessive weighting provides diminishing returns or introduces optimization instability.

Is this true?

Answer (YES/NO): NO